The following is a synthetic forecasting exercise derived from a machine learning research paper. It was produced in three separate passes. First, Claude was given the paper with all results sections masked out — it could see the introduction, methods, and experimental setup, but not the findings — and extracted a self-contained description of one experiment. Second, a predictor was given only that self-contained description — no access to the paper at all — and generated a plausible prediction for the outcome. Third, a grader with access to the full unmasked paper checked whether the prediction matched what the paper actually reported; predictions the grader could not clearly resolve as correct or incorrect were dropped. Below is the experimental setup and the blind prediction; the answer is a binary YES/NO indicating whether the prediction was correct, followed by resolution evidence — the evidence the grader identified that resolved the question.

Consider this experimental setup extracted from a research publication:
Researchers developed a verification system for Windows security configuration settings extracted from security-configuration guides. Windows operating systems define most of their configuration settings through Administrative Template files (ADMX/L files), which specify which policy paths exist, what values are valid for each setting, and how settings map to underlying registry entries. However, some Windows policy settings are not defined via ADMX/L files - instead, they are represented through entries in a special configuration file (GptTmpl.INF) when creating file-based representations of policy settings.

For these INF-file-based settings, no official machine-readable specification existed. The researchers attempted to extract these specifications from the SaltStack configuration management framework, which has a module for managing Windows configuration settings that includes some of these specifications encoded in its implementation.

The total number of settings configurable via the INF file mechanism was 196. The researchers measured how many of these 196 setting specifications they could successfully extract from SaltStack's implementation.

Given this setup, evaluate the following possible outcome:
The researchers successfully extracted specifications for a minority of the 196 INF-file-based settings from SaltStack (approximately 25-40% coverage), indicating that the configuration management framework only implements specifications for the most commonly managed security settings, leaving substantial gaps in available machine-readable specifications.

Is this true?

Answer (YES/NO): NO